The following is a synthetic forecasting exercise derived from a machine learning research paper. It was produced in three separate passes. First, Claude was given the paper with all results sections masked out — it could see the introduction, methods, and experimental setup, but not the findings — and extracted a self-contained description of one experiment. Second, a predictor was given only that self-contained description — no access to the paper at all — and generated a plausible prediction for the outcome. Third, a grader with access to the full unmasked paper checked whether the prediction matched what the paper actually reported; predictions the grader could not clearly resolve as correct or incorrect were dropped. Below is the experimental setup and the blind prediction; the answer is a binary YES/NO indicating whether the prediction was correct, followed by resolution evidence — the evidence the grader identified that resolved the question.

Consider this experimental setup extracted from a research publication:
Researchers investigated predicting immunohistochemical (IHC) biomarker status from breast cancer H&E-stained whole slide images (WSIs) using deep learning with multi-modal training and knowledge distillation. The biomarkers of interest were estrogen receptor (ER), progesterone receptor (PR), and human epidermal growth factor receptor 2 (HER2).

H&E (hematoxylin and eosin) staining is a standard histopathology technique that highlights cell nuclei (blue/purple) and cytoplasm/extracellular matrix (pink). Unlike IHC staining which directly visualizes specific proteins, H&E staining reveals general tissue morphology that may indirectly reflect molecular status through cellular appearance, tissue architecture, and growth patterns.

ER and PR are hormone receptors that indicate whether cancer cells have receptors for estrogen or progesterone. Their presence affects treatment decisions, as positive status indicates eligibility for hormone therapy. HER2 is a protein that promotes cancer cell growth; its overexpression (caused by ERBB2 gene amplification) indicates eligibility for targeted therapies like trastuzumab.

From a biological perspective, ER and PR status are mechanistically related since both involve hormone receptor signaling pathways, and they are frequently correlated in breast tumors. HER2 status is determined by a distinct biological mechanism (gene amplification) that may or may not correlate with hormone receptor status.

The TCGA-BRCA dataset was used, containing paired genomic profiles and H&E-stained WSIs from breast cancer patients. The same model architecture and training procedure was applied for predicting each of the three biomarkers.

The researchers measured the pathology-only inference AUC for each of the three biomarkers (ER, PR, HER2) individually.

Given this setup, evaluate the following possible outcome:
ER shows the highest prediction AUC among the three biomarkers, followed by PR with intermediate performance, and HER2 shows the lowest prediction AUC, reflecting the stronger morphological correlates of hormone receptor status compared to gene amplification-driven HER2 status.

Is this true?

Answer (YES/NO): YES